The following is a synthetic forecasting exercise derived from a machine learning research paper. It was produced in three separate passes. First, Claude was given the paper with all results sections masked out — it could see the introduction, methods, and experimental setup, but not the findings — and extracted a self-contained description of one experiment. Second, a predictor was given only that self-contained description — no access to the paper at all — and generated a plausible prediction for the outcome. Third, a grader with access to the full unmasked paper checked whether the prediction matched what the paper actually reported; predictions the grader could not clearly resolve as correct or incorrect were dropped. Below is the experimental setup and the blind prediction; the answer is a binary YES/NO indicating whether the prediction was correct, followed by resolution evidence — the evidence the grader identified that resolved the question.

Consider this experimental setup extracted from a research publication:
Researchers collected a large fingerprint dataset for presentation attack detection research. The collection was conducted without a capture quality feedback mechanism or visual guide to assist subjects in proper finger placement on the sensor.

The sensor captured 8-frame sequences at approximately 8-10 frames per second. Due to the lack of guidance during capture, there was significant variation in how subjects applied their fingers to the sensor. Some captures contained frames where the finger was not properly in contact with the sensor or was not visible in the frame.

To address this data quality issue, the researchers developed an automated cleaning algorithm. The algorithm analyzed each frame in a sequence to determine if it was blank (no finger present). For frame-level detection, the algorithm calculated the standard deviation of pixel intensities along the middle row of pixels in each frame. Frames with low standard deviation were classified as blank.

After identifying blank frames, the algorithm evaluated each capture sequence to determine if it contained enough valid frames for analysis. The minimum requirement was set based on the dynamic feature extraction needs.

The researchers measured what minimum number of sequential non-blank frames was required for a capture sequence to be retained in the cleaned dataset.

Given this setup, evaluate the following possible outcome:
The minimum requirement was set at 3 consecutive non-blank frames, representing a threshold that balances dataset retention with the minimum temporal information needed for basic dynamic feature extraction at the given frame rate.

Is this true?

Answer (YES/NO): NO